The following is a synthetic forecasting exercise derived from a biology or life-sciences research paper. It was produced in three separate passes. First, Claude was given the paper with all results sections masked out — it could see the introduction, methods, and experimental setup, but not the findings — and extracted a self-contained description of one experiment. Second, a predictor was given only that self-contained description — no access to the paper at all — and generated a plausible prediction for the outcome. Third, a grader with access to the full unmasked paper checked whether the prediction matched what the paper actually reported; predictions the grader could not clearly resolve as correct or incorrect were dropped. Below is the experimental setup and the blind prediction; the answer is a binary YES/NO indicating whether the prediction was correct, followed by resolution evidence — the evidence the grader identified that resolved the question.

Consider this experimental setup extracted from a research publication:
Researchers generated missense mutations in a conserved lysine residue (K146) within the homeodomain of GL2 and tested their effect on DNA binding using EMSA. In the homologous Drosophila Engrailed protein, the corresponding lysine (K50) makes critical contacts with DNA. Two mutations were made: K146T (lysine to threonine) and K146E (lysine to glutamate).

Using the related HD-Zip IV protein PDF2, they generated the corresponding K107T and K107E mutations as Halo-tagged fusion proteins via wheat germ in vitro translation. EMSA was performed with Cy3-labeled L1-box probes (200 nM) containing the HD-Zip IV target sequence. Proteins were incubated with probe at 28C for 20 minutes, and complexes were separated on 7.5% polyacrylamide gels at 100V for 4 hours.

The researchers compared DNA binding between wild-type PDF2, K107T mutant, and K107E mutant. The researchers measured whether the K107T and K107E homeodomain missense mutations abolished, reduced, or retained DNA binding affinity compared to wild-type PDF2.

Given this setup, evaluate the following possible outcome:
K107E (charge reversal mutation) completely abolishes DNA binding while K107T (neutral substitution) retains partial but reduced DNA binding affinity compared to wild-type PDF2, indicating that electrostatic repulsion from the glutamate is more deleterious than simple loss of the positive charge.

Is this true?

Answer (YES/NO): YES